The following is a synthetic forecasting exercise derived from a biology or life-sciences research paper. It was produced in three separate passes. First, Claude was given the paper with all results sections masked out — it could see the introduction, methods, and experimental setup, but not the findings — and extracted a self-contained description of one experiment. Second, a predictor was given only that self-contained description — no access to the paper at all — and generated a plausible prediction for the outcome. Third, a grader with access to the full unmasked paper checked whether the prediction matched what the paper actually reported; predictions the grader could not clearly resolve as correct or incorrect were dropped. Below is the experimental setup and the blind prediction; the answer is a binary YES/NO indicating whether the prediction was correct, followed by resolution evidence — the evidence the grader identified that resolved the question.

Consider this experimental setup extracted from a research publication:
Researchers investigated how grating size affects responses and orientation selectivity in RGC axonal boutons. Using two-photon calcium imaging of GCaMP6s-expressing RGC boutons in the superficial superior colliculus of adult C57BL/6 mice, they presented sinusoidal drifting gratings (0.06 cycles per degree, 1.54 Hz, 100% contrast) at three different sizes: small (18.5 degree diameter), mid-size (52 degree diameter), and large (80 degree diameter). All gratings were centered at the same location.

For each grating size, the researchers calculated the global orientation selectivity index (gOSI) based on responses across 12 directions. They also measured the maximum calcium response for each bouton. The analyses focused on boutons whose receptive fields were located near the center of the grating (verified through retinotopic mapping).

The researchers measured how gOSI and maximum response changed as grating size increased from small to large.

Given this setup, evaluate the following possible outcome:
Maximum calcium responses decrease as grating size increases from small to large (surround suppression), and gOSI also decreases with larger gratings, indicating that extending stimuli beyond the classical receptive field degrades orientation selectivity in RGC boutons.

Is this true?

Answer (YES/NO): NO